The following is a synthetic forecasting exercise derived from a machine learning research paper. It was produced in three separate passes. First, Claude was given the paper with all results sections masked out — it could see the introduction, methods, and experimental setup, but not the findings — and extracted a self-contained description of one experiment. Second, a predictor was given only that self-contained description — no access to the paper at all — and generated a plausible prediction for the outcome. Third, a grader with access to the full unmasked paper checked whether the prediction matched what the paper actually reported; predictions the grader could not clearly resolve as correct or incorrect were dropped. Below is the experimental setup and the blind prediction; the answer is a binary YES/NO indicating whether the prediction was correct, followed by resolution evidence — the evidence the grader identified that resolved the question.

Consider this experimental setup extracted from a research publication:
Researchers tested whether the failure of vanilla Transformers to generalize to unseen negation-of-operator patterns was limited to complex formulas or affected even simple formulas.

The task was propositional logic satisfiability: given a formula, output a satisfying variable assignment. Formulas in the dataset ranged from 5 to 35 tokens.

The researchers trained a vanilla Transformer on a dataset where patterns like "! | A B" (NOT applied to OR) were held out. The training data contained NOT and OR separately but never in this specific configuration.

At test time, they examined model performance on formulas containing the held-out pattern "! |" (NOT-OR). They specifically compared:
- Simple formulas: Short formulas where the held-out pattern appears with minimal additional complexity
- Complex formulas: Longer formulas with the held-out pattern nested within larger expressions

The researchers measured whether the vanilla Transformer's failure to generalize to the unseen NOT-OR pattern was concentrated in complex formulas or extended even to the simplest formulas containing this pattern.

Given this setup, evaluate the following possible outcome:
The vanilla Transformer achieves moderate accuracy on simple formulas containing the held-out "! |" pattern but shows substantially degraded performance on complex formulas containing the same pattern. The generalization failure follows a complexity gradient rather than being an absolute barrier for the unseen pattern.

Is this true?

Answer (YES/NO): NO